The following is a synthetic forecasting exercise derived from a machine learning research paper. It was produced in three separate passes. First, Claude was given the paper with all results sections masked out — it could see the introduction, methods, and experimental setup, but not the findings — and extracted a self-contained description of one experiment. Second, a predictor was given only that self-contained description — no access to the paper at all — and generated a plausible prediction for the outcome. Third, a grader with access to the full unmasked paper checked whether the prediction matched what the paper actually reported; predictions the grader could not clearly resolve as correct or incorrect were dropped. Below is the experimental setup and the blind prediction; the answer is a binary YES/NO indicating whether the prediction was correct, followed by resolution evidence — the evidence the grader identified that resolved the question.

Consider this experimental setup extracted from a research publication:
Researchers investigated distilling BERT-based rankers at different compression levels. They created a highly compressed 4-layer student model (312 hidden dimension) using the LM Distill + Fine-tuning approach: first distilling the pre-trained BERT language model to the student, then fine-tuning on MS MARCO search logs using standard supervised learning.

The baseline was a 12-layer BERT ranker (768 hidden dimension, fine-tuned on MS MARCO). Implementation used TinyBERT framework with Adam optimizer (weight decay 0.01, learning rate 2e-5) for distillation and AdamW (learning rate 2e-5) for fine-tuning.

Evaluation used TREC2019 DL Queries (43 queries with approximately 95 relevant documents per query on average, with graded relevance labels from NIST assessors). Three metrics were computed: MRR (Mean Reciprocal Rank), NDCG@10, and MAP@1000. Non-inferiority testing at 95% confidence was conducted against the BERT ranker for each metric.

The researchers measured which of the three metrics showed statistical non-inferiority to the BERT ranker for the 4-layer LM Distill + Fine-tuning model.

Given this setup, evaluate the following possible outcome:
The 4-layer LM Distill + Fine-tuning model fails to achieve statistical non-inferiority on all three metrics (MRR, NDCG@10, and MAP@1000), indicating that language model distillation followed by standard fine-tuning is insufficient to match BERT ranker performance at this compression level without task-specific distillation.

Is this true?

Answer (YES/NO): NO